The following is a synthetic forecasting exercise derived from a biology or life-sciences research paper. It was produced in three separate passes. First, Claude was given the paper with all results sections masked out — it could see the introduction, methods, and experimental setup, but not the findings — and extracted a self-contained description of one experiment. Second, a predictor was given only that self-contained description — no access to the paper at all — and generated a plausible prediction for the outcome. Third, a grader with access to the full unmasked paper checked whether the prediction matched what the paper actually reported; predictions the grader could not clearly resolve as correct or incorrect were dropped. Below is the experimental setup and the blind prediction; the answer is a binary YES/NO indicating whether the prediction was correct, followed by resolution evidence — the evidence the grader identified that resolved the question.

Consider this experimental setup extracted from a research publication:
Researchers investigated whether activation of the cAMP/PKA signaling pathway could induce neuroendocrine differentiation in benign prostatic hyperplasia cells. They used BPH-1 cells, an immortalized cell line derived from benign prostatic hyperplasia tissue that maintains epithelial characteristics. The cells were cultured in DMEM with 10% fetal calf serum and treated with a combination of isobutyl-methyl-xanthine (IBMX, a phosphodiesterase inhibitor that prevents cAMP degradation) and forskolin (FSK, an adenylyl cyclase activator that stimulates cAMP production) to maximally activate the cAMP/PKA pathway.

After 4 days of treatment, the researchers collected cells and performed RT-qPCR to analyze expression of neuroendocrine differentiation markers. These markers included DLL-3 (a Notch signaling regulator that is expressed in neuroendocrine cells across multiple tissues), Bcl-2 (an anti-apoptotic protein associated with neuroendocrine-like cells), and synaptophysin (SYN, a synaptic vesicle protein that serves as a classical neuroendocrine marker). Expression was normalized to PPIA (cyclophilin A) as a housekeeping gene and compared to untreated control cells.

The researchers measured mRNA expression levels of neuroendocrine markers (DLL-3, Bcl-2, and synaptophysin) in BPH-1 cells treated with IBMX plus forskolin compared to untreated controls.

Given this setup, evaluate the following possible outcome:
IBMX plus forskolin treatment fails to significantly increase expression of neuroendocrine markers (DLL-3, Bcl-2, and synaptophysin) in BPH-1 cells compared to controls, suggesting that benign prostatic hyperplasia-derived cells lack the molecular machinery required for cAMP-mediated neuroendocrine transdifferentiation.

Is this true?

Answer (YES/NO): NO